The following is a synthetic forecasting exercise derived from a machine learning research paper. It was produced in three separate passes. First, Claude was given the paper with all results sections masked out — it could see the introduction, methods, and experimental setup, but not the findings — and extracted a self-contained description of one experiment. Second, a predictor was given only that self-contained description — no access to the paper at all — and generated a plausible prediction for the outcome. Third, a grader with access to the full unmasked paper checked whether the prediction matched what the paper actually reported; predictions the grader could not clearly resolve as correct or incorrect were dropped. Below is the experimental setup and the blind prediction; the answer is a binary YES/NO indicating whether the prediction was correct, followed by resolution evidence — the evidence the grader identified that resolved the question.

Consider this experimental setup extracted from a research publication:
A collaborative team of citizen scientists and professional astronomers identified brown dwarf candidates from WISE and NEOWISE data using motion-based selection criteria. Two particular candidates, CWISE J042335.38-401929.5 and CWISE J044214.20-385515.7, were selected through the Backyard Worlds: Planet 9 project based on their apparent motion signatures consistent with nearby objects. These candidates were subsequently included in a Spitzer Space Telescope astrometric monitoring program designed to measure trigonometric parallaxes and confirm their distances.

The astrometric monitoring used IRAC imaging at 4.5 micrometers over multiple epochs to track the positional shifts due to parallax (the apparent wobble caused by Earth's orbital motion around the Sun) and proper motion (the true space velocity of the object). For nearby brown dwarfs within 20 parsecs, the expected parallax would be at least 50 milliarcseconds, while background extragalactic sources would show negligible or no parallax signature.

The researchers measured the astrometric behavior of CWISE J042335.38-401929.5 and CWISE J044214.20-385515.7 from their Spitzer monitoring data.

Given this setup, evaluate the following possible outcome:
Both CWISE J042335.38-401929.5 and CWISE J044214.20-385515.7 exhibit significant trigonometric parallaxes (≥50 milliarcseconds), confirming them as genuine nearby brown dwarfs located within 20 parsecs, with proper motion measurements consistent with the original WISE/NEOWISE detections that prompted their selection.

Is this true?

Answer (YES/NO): NO